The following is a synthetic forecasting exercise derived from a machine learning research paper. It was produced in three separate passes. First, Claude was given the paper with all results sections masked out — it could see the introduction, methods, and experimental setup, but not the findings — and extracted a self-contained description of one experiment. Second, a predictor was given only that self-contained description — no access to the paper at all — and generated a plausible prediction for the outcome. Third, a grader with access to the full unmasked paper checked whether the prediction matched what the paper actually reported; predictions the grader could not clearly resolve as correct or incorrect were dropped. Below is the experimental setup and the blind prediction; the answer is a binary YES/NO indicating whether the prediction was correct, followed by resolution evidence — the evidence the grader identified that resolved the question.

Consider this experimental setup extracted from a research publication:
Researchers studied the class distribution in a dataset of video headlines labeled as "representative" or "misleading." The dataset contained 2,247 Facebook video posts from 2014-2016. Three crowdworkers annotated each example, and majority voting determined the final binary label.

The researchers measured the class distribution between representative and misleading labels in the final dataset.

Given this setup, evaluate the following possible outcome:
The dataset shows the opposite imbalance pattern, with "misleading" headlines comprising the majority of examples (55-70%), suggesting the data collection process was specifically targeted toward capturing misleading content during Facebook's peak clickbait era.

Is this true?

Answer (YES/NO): NO